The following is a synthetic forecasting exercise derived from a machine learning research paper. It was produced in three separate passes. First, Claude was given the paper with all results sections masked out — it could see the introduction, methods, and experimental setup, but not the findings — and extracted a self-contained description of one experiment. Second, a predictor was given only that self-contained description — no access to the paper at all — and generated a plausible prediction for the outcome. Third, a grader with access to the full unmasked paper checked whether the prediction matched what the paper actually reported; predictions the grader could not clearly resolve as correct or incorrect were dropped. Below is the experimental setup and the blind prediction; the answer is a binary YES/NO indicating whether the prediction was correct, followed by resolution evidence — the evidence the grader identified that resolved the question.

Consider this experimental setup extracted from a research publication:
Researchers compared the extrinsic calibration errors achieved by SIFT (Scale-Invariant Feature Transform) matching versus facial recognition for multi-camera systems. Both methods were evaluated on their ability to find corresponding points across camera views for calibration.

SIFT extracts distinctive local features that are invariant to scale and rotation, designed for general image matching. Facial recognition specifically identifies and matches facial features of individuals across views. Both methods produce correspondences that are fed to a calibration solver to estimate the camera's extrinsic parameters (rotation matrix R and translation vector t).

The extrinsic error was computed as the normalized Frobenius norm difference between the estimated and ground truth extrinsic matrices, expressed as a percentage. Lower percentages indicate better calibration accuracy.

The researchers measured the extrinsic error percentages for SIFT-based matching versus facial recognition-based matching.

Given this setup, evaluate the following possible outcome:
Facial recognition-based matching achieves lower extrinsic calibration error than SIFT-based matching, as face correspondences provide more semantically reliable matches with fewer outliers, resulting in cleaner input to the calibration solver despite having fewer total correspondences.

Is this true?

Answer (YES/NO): YES